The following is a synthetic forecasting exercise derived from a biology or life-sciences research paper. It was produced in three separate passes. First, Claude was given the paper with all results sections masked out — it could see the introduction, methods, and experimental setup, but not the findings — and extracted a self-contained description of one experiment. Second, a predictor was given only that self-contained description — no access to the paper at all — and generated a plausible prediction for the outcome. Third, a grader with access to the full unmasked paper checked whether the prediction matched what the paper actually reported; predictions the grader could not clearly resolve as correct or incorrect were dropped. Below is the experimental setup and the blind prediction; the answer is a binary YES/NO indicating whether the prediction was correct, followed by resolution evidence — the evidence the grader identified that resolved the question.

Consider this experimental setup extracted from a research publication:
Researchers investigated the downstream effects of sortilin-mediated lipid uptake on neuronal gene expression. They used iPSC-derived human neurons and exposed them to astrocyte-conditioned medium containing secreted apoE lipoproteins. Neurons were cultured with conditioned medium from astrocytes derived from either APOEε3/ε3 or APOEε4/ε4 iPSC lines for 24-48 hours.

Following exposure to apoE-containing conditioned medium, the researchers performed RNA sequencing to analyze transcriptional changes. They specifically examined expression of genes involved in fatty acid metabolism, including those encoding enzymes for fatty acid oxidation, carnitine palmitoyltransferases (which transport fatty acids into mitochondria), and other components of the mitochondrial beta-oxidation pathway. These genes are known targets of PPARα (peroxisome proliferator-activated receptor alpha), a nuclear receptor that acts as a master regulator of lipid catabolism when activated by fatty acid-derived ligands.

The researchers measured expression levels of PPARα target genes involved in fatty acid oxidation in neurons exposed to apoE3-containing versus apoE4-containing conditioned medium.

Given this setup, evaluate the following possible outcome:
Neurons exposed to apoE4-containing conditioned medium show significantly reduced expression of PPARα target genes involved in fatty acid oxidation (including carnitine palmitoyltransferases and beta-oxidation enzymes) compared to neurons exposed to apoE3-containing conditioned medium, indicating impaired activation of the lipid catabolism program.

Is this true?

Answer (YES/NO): YES